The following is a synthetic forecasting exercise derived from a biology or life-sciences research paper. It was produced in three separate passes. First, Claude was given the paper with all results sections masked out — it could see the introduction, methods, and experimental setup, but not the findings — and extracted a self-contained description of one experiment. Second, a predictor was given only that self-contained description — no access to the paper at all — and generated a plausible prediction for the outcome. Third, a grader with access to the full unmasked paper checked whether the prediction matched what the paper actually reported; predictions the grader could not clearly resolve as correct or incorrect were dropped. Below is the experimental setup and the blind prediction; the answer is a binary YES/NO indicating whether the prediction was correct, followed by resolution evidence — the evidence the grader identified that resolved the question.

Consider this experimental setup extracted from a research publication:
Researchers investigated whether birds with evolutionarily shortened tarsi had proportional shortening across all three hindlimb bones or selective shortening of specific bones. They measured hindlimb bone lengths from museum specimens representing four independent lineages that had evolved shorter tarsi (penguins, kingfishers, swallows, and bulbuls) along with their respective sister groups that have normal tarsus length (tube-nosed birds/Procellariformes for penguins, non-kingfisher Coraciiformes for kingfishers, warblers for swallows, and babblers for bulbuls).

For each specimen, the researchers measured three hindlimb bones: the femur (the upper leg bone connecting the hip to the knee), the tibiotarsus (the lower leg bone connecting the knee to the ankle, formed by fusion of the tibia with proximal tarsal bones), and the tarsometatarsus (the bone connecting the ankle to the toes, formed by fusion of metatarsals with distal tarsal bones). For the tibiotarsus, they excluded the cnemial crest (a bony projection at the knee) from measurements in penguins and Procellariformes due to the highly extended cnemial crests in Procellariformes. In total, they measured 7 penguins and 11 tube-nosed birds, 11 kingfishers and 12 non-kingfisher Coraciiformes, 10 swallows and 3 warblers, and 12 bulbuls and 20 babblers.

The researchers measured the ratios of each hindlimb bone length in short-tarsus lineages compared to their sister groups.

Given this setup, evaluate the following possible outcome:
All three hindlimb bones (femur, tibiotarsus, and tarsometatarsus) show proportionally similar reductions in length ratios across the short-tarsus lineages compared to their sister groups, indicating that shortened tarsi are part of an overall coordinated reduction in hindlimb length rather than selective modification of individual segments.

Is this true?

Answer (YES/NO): NO